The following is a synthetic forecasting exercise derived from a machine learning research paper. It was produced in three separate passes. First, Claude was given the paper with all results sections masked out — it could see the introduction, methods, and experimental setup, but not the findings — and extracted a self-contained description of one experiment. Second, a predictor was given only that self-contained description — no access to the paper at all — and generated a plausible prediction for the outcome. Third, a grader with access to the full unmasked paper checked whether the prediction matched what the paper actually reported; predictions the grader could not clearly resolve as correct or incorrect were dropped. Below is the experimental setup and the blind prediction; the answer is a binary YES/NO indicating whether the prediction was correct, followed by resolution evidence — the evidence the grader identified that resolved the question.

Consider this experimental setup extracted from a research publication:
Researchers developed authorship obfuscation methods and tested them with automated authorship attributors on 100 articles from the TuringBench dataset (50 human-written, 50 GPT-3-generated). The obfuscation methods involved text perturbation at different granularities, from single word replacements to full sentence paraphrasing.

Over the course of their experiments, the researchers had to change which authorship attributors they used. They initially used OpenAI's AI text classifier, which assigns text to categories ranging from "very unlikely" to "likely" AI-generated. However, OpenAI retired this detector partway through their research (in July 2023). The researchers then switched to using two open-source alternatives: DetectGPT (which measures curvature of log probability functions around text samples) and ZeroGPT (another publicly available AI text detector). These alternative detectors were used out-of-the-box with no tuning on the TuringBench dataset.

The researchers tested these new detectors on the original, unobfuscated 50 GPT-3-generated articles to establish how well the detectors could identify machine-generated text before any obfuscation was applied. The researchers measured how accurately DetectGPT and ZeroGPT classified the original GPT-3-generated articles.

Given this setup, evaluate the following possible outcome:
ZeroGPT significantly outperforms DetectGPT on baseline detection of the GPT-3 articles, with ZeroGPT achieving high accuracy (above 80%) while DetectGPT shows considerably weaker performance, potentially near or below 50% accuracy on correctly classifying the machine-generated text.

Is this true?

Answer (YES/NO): NO